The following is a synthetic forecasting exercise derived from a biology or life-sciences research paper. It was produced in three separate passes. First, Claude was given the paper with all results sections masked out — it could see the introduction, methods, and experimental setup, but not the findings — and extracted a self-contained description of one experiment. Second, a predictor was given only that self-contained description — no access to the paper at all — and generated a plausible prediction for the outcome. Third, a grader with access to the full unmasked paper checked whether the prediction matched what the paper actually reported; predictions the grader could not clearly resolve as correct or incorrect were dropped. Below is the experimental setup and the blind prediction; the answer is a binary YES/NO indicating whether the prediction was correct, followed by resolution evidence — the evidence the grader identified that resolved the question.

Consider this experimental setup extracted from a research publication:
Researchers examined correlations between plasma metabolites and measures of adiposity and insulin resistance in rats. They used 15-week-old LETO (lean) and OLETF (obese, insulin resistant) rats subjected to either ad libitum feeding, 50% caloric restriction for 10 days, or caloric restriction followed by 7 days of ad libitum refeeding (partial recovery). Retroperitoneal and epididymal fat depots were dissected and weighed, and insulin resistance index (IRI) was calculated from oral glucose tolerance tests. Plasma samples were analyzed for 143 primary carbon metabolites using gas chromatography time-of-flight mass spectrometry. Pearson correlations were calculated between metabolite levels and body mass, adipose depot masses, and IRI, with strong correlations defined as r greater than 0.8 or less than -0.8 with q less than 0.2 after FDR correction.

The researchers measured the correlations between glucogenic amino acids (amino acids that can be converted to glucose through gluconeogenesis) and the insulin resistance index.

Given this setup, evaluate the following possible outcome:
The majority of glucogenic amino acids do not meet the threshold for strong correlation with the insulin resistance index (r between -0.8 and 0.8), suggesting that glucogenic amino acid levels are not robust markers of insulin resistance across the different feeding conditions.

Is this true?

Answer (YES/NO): YES